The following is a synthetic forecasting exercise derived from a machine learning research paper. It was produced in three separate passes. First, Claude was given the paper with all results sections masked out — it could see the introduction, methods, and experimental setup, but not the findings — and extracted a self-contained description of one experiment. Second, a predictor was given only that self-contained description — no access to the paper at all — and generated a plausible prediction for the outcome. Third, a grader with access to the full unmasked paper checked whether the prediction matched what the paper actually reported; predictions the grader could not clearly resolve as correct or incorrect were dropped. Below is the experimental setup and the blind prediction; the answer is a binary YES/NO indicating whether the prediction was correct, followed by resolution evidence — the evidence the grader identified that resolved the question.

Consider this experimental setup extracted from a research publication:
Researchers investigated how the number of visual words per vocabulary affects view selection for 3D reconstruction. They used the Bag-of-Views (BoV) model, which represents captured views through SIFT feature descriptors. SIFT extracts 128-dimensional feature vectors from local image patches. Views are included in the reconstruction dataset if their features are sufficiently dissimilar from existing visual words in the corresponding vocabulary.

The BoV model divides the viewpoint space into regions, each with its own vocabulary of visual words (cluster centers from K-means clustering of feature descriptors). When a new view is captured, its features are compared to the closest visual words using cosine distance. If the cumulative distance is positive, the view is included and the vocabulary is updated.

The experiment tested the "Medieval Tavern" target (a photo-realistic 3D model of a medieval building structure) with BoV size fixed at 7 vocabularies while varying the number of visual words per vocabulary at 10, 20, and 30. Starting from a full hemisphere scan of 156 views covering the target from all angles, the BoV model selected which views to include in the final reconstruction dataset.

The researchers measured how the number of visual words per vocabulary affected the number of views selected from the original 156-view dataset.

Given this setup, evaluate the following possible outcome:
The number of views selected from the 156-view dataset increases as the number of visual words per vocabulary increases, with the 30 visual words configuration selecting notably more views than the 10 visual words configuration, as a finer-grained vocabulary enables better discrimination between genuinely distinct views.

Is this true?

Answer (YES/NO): NO